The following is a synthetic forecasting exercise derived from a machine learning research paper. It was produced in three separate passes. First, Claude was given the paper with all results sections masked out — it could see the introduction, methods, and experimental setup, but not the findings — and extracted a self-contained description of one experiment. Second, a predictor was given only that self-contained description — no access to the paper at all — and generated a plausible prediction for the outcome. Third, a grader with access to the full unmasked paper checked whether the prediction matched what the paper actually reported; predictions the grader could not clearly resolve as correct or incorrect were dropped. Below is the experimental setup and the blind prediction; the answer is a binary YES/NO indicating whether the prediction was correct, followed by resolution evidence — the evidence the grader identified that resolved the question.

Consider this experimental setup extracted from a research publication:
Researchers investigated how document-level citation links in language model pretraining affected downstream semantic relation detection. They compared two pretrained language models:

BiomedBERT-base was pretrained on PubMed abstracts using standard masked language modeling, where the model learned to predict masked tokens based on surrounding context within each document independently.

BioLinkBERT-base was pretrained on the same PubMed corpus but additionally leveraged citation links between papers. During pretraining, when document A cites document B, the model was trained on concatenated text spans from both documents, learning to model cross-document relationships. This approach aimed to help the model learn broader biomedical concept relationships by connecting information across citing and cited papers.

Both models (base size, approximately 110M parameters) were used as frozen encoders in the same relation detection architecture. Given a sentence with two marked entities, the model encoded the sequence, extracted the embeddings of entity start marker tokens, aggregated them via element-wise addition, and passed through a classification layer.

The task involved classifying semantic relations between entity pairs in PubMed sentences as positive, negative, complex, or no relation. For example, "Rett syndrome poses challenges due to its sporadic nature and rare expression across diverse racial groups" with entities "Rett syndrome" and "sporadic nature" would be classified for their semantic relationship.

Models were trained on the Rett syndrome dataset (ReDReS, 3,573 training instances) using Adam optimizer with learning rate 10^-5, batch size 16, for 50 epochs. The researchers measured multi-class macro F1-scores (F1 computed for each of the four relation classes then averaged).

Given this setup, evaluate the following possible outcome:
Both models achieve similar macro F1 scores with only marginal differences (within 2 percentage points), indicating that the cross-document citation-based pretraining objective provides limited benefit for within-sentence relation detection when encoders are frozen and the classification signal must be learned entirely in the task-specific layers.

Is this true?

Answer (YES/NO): YES